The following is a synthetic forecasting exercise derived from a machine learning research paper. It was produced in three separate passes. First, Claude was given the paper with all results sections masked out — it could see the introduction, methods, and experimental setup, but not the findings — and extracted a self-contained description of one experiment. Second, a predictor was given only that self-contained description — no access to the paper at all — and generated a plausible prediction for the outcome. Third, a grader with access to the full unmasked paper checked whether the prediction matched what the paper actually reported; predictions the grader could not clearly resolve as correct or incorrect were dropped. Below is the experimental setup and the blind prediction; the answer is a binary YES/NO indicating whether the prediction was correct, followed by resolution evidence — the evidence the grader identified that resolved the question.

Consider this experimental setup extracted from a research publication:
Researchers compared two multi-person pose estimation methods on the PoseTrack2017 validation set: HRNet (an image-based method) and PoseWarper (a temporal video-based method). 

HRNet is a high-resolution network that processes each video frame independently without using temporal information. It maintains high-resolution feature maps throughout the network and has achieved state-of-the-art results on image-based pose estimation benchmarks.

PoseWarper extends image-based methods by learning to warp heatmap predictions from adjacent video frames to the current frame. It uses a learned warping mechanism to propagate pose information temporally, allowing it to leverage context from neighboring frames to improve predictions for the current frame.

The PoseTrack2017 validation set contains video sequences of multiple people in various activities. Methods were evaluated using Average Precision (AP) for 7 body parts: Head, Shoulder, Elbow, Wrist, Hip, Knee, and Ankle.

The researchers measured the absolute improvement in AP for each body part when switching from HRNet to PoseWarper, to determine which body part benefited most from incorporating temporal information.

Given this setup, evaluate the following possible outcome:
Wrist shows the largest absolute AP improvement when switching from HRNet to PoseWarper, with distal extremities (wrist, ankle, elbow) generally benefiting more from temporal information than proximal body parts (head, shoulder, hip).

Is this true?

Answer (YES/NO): NO